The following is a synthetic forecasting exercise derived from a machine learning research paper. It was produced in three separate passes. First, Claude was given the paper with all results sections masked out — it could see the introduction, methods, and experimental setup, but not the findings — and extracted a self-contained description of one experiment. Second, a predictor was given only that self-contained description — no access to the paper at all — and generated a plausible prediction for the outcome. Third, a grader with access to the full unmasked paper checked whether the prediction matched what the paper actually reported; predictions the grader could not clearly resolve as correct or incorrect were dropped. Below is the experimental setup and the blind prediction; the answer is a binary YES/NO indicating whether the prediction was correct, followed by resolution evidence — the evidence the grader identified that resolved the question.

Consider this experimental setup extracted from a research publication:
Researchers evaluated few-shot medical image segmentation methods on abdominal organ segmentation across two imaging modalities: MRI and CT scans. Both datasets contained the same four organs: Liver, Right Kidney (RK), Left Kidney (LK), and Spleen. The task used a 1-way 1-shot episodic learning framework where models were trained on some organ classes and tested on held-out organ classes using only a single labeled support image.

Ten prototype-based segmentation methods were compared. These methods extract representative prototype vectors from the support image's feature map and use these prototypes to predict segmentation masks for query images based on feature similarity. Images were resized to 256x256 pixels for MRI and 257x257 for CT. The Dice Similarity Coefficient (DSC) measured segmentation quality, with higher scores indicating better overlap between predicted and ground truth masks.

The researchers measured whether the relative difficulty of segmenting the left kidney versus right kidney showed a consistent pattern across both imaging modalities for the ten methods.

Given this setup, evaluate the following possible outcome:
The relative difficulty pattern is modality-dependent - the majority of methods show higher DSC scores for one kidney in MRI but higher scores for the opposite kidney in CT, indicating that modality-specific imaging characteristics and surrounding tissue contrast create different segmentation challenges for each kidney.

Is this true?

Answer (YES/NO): YES